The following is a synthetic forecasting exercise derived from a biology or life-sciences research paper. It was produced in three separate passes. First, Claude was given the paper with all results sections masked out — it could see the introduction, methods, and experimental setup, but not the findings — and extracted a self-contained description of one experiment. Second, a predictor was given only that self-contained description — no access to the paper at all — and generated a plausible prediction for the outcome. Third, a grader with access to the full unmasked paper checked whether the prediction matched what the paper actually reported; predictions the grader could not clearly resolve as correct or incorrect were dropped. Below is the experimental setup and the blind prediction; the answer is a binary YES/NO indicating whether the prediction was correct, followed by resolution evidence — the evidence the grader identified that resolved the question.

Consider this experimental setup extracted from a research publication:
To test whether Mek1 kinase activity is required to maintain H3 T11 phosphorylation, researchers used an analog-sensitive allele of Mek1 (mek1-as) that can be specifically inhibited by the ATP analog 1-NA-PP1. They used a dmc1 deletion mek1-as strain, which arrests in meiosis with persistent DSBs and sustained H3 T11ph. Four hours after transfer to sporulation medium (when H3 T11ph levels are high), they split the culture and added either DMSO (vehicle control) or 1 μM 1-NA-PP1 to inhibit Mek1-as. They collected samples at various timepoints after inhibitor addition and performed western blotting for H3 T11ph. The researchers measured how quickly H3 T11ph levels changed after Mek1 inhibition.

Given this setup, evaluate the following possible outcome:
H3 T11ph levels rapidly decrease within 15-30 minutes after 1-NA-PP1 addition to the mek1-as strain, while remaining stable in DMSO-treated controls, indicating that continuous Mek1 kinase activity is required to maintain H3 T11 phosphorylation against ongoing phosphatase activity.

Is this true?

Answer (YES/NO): YES